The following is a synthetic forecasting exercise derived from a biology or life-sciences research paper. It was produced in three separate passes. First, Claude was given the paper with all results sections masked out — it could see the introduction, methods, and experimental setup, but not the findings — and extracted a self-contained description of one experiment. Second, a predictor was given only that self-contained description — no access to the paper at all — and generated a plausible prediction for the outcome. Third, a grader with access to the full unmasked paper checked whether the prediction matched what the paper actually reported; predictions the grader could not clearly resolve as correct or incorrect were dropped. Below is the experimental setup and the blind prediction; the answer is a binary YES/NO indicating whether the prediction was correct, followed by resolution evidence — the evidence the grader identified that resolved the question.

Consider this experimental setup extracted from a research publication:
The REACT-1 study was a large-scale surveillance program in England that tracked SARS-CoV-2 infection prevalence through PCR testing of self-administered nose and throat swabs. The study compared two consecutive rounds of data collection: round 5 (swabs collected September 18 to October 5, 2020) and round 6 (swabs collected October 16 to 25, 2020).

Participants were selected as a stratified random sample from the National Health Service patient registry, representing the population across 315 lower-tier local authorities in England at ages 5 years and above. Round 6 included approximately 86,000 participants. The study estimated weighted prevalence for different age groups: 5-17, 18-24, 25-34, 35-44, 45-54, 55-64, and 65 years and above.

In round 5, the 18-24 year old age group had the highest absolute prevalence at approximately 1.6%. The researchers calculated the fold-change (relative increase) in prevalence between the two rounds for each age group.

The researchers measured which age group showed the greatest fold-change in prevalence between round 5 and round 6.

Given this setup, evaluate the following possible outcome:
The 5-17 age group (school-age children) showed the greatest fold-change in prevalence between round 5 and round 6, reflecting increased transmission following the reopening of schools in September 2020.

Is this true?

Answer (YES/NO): NO